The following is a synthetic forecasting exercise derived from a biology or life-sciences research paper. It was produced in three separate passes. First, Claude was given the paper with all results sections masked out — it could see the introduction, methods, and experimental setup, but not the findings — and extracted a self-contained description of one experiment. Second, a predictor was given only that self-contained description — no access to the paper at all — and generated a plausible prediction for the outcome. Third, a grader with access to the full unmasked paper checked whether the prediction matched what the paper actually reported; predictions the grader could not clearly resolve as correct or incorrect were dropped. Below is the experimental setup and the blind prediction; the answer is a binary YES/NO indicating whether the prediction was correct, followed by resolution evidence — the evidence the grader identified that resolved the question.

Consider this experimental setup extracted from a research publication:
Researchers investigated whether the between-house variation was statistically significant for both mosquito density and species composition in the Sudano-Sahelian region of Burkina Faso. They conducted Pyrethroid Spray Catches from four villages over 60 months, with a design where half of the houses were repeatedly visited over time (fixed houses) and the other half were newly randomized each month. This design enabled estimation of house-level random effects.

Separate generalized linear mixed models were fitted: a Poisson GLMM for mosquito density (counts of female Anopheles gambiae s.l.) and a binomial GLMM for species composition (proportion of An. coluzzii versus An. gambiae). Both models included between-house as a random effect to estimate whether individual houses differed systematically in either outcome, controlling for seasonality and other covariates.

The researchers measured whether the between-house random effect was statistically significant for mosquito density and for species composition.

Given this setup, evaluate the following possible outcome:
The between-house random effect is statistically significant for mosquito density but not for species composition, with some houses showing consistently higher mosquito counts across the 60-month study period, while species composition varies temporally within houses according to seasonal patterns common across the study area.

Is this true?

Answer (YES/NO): NO